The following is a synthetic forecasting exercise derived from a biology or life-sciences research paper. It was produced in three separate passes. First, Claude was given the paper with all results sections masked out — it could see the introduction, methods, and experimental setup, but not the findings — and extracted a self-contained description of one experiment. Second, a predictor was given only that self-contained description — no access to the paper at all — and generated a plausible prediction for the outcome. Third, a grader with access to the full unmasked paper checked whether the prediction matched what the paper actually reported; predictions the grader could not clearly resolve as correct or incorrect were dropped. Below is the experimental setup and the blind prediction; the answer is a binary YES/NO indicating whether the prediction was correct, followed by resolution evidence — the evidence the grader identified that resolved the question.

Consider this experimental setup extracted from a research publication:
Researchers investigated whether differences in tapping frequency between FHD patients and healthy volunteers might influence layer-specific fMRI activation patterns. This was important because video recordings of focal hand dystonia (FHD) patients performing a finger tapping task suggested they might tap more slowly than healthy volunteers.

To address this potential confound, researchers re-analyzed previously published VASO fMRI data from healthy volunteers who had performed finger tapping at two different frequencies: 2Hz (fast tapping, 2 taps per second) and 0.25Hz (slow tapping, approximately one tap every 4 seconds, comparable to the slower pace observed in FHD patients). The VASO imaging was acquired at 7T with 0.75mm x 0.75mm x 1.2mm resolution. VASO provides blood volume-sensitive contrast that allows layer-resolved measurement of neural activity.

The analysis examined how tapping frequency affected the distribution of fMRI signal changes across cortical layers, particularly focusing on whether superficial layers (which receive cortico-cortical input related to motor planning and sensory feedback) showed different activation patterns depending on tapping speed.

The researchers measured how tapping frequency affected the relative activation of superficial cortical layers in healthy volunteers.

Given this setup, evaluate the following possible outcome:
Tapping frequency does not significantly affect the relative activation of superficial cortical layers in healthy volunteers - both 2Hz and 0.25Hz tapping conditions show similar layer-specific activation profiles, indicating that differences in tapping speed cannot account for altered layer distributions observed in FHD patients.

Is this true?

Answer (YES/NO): NO